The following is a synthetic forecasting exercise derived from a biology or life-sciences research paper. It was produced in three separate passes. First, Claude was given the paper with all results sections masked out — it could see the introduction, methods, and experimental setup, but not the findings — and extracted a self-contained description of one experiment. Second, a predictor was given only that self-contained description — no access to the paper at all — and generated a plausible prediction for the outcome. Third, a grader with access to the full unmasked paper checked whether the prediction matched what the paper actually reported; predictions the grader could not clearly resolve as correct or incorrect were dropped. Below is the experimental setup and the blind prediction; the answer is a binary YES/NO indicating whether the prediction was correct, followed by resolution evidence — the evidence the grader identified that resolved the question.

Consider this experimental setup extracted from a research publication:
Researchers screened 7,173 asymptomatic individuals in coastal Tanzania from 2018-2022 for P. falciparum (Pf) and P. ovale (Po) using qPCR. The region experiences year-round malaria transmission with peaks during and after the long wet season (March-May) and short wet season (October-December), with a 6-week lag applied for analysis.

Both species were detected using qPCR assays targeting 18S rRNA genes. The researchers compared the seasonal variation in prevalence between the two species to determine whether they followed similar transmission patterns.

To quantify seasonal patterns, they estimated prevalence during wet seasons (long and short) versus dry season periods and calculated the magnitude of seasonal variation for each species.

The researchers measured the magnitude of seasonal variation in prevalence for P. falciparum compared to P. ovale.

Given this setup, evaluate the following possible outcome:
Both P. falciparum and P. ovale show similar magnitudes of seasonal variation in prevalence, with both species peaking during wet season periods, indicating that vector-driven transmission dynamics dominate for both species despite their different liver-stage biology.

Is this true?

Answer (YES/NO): NO